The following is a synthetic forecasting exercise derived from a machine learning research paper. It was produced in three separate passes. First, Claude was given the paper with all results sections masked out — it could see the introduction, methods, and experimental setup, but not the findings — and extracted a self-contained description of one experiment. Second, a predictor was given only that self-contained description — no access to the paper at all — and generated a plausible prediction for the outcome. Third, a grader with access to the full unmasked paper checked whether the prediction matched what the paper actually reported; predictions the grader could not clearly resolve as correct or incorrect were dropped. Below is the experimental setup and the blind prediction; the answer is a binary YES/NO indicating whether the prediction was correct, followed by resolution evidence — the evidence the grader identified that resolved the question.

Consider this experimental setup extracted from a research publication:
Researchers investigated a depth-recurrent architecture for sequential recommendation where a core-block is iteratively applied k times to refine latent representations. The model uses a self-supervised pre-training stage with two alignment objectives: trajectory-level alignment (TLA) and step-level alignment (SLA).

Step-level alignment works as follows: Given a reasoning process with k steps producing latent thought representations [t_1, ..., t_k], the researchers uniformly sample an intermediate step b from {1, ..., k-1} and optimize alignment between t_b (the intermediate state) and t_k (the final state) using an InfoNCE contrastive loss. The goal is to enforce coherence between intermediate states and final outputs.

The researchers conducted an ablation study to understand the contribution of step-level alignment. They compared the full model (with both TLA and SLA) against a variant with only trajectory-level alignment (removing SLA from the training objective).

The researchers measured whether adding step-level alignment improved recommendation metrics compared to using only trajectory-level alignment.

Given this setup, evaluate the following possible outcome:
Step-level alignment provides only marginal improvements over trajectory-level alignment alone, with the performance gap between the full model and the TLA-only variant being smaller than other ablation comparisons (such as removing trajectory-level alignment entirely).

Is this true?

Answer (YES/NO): NO